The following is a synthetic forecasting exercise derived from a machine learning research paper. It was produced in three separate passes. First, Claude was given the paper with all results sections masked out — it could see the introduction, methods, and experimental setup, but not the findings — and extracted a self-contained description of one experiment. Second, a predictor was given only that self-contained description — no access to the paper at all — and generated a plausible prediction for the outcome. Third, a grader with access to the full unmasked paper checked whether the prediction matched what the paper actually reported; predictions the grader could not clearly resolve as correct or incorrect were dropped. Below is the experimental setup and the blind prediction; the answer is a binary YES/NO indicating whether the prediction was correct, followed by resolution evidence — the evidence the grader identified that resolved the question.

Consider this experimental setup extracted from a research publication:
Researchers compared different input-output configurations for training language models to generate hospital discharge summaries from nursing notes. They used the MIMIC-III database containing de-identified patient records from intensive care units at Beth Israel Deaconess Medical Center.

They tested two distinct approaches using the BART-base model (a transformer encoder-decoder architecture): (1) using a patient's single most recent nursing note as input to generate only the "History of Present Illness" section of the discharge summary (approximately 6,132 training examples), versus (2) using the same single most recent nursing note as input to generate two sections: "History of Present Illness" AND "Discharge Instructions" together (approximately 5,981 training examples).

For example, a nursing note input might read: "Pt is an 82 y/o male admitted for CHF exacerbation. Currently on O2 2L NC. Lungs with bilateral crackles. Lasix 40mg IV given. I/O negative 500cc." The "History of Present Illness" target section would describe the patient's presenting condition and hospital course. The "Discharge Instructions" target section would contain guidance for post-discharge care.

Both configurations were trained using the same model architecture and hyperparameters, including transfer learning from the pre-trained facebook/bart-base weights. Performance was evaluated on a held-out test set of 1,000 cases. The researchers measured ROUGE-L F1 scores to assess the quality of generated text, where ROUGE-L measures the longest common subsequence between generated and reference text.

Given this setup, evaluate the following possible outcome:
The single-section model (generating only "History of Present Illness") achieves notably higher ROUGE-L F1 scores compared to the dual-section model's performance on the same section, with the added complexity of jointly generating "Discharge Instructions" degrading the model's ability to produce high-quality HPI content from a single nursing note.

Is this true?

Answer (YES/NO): NO